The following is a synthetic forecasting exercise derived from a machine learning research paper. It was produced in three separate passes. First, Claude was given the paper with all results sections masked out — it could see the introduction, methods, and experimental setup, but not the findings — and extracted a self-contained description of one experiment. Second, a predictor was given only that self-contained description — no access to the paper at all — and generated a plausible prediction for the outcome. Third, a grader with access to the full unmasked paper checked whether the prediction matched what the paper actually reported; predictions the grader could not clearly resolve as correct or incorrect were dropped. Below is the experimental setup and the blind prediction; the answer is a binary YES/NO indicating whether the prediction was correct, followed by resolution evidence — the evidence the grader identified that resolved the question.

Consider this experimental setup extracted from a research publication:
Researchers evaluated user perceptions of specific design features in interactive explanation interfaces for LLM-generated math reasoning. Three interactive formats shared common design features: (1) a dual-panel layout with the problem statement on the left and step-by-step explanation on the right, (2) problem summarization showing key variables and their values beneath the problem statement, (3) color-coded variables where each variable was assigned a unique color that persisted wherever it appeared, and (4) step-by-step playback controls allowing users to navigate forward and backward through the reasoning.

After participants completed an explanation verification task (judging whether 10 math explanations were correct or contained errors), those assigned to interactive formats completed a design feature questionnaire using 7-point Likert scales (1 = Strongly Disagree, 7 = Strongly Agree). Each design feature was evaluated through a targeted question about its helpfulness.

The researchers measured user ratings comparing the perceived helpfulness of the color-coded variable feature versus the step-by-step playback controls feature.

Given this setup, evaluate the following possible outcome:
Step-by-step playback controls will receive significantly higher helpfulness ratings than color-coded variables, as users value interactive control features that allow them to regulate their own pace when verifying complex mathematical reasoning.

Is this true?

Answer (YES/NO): NO